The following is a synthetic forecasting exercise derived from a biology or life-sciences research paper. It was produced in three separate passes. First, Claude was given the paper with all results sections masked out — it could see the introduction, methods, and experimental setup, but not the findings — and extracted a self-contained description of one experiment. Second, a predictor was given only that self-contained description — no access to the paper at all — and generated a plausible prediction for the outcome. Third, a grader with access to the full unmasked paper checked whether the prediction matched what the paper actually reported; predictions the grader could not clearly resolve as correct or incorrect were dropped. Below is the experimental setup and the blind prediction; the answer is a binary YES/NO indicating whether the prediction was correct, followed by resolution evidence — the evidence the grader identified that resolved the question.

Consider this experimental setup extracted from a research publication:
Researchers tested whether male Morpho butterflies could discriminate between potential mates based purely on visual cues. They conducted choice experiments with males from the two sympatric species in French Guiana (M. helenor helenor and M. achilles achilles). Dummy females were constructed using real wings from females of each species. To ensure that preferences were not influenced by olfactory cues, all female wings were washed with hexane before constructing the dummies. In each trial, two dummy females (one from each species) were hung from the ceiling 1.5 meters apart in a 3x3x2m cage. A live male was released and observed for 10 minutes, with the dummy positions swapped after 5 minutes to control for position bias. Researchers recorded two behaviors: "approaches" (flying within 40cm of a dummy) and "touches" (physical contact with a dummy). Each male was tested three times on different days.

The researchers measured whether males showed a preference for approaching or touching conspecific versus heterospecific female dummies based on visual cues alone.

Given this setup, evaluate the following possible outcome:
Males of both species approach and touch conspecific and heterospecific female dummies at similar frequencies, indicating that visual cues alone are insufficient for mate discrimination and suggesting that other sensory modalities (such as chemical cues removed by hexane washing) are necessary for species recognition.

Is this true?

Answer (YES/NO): NO